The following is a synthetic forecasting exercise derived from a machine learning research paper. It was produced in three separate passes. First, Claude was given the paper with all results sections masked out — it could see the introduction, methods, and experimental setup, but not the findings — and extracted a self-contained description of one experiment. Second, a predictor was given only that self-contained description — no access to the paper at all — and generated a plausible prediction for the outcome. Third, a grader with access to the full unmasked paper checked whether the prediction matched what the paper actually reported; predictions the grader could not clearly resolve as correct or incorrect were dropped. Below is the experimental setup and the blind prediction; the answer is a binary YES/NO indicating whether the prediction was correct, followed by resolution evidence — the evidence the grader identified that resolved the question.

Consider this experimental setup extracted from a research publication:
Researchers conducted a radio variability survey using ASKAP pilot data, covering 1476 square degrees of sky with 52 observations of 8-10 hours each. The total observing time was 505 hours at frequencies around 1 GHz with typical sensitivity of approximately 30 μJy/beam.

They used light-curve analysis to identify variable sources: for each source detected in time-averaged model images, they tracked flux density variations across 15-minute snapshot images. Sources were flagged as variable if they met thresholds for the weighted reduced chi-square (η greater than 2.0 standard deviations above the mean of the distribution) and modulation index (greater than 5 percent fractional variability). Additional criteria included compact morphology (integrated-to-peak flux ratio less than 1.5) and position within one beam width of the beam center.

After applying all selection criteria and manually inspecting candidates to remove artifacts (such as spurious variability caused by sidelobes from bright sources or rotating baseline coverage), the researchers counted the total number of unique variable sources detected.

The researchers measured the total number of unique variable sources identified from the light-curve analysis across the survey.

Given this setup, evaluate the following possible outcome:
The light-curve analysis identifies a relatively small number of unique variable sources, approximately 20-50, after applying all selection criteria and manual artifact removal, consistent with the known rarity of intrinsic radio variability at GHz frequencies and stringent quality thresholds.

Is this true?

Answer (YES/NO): YES